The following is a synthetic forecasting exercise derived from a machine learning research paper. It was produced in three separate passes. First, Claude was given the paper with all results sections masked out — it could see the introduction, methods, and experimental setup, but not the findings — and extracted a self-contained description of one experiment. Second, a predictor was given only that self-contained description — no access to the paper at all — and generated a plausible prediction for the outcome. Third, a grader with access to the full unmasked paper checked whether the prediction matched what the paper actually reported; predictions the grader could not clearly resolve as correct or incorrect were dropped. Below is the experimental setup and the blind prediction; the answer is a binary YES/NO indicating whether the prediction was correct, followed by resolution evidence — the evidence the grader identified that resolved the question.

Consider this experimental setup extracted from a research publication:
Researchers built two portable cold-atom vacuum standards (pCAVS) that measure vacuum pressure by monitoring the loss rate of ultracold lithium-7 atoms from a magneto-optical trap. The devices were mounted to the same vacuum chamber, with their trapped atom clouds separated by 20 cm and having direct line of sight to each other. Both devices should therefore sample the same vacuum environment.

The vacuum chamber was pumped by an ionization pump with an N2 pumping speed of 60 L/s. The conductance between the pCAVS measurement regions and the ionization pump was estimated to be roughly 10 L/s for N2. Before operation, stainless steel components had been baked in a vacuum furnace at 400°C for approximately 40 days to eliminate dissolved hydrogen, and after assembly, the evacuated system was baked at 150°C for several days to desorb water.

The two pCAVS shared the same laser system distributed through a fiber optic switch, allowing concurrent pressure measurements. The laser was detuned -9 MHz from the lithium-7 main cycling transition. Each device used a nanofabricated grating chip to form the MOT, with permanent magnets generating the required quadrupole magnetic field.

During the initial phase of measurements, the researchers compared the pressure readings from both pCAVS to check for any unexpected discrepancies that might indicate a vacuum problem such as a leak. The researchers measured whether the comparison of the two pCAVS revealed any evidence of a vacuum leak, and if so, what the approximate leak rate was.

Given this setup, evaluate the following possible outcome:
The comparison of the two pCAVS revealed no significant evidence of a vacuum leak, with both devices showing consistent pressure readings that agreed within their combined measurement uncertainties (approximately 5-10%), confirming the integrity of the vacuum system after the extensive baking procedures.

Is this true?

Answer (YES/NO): NO